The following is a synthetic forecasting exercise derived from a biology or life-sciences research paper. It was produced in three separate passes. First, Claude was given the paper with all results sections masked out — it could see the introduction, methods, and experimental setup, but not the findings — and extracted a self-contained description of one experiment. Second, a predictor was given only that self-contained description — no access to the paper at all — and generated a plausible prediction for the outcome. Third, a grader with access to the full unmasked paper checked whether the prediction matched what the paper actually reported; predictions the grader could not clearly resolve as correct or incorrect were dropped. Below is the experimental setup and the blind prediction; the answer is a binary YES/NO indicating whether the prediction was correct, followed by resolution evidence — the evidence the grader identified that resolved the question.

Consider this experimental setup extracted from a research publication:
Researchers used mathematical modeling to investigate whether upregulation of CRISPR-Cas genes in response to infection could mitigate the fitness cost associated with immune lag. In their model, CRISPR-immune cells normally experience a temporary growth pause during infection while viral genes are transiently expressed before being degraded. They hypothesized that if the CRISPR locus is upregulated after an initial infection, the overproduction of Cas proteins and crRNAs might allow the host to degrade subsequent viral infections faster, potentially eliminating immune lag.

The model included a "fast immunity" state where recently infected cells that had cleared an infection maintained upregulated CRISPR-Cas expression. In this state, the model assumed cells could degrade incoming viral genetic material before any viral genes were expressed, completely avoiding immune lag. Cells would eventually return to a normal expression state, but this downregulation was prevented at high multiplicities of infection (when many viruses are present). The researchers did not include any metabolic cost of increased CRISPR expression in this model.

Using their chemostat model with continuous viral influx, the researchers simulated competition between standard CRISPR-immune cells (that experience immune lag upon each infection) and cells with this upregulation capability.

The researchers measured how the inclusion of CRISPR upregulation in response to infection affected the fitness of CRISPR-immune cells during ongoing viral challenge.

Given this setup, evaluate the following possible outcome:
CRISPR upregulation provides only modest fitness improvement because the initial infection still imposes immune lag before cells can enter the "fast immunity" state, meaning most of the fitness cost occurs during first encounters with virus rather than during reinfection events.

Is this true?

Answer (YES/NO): NO